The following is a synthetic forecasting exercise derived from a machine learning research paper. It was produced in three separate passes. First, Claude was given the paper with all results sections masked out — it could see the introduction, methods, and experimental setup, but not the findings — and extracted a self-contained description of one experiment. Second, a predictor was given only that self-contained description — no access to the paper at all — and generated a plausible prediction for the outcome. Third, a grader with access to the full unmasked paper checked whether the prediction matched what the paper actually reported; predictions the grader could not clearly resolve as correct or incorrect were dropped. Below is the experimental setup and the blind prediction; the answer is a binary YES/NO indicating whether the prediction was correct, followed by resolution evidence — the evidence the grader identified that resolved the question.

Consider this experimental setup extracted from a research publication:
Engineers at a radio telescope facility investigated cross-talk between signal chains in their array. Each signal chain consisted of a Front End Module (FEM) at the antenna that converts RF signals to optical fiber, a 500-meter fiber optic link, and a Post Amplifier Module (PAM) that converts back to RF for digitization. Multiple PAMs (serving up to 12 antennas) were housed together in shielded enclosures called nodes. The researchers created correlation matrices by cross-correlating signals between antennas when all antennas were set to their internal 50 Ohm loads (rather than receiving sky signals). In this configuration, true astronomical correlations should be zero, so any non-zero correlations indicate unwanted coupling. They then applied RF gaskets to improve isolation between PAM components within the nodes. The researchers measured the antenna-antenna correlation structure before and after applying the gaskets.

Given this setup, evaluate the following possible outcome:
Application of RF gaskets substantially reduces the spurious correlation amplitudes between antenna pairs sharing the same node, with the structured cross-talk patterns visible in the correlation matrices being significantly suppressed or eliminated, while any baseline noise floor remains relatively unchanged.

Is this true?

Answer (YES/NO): YES